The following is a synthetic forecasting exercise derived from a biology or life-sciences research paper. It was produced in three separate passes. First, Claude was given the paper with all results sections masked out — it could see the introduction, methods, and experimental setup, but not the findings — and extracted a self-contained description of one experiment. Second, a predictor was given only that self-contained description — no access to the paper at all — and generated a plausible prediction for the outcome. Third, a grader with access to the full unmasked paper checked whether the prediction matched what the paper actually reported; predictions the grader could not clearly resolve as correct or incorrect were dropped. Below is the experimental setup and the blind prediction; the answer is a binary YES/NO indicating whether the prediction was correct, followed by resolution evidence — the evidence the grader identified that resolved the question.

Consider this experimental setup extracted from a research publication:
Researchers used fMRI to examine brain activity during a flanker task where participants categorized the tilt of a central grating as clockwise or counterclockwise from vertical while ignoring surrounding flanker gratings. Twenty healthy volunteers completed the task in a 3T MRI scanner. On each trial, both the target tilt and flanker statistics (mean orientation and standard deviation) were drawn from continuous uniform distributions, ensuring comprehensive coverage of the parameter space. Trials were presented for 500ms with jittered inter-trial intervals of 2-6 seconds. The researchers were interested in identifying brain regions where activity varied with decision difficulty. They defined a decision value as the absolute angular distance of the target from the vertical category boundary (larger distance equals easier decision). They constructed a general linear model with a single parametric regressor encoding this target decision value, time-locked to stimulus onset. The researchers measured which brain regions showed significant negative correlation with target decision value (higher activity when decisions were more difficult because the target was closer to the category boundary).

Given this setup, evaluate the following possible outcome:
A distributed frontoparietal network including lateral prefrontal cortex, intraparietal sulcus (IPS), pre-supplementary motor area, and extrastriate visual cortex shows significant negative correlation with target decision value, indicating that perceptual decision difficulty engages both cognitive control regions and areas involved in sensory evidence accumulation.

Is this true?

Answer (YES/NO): NO